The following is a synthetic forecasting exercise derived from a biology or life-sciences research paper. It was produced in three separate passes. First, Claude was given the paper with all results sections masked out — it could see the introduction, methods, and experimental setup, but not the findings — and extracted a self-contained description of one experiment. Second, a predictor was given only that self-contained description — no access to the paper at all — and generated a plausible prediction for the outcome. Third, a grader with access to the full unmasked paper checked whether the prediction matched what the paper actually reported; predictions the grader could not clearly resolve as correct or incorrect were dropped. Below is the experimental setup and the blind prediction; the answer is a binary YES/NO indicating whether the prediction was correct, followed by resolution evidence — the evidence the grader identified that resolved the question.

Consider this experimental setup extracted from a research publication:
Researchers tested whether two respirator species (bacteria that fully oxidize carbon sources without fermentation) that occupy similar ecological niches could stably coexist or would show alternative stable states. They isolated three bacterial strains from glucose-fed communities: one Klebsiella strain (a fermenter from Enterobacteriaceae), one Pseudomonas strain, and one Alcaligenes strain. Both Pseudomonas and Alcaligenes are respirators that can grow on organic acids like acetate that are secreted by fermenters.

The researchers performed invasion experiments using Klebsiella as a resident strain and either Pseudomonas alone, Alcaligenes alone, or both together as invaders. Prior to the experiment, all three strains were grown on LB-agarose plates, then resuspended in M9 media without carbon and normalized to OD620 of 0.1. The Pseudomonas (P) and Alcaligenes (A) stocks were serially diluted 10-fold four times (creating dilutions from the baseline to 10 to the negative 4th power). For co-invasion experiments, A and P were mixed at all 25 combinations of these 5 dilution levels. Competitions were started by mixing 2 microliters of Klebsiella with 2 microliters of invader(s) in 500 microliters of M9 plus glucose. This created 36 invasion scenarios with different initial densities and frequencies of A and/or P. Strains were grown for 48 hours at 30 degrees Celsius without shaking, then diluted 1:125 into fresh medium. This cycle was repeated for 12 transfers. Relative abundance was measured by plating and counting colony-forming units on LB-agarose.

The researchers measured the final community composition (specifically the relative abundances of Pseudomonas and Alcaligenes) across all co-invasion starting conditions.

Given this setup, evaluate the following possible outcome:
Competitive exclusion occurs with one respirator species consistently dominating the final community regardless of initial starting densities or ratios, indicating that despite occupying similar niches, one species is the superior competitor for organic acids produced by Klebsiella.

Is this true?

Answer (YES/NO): NO